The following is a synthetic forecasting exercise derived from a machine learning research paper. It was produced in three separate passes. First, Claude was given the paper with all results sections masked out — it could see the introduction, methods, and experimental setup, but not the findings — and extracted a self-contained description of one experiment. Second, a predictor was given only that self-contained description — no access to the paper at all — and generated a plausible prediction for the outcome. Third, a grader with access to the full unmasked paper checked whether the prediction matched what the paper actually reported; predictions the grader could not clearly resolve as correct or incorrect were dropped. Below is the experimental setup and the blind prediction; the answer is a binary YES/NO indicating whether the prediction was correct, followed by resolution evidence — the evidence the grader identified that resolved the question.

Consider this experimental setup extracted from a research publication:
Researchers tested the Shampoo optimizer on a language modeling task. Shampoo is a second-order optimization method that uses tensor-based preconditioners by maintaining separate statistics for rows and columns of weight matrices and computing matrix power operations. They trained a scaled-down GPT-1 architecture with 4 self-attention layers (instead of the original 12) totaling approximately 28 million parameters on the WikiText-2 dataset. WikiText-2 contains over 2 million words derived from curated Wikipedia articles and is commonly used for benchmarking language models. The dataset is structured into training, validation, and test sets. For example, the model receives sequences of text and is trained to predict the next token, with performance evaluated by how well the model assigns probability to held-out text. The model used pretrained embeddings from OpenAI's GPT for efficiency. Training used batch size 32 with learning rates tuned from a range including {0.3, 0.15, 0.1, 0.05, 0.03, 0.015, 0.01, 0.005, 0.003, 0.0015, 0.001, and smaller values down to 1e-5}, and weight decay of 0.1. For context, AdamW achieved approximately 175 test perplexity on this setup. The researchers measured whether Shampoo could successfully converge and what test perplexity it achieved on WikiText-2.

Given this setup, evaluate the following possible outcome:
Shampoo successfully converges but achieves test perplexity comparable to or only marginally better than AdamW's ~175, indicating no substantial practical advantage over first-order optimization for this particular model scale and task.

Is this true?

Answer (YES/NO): NO